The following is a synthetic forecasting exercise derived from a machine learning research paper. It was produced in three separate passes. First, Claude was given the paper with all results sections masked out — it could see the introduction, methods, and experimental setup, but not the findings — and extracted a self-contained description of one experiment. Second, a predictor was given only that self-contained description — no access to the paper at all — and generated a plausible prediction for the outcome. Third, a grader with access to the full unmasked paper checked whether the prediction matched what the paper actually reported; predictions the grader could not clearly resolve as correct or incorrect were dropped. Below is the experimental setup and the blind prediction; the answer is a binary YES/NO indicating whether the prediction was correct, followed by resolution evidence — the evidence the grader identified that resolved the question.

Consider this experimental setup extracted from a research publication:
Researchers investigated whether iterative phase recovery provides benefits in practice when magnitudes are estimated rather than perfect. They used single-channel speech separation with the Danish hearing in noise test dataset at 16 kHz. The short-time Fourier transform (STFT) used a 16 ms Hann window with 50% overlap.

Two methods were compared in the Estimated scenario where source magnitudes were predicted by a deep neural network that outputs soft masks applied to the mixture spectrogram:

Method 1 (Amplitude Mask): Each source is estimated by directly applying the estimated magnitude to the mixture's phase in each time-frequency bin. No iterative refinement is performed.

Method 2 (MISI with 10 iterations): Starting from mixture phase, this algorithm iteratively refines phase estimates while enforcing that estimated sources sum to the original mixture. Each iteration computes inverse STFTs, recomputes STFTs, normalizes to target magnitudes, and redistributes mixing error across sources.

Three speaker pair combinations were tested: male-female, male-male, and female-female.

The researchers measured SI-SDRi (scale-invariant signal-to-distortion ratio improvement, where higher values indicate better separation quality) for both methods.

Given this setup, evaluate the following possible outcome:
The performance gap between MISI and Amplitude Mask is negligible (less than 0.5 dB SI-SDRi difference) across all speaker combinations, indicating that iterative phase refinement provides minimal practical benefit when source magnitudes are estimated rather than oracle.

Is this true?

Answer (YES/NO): NO